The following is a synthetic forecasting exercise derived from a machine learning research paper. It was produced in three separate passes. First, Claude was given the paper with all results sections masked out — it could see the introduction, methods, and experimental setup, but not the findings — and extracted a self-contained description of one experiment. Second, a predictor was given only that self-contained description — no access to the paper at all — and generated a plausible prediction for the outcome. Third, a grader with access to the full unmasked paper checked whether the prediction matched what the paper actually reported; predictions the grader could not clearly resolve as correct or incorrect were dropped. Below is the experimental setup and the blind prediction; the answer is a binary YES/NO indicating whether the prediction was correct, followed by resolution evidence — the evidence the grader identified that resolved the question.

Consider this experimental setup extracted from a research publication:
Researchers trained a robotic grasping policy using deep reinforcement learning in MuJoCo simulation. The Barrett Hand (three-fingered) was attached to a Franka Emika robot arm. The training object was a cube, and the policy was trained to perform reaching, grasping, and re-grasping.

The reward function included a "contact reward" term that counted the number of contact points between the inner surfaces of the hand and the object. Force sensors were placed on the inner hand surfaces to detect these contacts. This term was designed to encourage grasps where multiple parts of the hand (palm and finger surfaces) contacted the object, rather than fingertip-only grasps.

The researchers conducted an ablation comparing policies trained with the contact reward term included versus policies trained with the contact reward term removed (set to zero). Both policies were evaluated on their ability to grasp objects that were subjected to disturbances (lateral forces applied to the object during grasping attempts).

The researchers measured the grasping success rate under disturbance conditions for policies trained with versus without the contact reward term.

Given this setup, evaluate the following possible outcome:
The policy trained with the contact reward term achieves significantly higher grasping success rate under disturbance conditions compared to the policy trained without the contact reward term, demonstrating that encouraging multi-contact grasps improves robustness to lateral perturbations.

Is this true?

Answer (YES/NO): NO